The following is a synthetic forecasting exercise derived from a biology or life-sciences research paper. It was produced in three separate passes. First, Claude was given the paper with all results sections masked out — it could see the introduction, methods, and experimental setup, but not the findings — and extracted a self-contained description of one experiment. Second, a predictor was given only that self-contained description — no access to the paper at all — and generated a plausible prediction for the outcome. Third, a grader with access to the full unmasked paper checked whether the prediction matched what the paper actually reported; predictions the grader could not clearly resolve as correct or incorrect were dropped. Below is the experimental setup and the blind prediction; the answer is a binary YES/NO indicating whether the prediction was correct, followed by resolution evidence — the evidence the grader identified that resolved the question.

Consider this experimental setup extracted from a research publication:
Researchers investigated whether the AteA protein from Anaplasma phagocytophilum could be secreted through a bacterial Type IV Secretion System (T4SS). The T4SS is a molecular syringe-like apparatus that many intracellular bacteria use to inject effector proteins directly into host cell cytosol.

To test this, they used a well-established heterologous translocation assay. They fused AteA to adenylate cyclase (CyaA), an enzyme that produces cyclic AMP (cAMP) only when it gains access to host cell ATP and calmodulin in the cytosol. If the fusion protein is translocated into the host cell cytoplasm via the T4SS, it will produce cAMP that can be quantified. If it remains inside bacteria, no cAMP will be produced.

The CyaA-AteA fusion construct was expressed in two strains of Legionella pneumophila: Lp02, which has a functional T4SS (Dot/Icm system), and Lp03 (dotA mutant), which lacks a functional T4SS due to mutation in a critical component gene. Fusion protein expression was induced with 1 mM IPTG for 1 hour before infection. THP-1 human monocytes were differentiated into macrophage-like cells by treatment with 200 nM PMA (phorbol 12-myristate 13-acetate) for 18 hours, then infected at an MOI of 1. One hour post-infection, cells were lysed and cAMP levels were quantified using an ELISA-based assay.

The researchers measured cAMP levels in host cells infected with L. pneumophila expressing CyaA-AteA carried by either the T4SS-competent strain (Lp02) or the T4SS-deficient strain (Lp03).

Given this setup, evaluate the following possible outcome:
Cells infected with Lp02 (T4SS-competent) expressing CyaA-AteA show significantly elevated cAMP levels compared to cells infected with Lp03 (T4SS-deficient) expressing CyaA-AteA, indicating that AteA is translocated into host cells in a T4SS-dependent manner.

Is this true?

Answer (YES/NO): YES